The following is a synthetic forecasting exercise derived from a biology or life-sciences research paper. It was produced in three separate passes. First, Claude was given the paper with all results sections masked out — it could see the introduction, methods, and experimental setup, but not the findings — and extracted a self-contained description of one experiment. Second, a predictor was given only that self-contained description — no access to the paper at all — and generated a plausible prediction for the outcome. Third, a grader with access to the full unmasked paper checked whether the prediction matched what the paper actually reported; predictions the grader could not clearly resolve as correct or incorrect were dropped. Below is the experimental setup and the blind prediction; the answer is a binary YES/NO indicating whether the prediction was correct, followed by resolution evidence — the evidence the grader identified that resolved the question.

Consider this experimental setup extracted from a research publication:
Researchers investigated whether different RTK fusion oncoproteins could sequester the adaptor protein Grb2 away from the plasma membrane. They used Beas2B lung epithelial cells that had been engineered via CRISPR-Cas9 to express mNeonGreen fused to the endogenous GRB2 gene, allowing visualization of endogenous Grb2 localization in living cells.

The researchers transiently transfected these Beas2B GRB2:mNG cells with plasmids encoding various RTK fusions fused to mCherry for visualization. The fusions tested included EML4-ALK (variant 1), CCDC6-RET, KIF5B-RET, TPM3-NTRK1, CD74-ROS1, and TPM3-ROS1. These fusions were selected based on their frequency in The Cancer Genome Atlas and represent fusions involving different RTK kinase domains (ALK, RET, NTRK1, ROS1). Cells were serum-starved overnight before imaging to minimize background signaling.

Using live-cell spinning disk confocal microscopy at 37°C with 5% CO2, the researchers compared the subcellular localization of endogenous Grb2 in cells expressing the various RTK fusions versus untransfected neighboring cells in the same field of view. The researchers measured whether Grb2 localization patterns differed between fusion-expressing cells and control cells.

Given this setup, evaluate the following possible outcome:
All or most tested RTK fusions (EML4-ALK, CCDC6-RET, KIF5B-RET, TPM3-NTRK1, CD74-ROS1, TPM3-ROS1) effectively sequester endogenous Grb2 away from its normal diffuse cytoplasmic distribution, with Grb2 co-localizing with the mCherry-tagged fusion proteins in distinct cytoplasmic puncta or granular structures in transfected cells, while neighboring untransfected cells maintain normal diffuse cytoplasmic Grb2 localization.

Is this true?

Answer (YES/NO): NO